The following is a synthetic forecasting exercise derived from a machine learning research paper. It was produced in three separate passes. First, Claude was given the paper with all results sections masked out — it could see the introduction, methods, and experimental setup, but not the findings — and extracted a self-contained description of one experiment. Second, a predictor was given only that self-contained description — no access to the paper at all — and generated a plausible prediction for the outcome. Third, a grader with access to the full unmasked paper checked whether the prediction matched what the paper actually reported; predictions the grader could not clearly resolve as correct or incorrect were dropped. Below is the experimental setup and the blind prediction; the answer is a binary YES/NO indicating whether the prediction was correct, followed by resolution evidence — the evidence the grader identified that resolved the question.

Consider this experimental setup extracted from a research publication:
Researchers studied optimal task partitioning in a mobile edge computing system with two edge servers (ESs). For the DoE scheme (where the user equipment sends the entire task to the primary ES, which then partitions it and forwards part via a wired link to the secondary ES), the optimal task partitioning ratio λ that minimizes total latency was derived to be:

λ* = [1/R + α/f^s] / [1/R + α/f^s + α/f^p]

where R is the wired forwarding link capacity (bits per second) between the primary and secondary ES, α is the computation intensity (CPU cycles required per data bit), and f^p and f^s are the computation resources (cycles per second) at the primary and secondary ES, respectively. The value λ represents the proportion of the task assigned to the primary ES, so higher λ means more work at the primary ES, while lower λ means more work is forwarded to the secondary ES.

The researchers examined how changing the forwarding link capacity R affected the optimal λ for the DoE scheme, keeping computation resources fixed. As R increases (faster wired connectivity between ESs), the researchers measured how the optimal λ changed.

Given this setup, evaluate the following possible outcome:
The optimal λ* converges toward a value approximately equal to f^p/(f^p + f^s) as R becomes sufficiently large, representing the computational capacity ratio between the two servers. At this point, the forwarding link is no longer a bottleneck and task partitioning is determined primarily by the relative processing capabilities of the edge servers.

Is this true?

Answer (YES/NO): YES